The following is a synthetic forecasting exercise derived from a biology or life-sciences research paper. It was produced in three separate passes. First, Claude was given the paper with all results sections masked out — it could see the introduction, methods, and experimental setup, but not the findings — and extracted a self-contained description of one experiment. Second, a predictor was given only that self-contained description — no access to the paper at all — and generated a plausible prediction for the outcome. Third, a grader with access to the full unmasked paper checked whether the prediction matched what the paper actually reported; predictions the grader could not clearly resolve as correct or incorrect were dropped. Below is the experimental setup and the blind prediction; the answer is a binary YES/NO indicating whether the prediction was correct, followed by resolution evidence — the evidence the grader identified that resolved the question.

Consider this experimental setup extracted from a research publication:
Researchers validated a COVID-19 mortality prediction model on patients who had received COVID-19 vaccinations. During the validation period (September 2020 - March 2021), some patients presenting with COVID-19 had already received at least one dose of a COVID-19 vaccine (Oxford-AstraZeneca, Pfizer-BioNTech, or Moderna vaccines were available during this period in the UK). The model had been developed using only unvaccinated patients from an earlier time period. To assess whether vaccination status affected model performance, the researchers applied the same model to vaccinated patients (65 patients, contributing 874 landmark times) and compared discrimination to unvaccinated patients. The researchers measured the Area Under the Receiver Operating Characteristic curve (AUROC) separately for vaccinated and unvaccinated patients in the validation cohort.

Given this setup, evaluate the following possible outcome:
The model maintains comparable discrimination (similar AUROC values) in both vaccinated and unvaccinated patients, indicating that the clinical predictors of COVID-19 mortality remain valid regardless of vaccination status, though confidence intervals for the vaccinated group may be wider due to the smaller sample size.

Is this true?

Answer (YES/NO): YES